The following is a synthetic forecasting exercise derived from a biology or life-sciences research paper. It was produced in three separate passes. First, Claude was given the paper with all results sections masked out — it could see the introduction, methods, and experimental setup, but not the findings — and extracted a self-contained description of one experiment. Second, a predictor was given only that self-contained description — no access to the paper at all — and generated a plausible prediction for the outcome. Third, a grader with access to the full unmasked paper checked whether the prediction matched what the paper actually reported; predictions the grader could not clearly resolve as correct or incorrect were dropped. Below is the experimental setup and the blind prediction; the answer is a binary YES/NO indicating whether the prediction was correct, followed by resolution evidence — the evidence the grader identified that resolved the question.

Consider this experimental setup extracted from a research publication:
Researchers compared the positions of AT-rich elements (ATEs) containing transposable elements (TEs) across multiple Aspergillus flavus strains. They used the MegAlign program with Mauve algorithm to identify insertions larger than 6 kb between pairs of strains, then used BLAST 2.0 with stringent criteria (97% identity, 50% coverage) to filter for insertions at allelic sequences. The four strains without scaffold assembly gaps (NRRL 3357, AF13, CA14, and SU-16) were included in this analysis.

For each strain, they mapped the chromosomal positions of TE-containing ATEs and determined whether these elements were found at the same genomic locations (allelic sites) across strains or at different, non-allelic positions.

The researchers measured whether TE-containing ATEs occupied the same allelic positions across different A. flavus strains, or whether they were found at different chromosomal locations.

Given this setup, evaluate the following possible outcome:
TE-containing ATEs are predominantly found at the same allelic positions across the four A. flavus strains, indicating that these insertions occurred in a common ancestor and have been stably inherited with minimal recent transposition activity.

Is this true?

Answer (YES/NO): NO